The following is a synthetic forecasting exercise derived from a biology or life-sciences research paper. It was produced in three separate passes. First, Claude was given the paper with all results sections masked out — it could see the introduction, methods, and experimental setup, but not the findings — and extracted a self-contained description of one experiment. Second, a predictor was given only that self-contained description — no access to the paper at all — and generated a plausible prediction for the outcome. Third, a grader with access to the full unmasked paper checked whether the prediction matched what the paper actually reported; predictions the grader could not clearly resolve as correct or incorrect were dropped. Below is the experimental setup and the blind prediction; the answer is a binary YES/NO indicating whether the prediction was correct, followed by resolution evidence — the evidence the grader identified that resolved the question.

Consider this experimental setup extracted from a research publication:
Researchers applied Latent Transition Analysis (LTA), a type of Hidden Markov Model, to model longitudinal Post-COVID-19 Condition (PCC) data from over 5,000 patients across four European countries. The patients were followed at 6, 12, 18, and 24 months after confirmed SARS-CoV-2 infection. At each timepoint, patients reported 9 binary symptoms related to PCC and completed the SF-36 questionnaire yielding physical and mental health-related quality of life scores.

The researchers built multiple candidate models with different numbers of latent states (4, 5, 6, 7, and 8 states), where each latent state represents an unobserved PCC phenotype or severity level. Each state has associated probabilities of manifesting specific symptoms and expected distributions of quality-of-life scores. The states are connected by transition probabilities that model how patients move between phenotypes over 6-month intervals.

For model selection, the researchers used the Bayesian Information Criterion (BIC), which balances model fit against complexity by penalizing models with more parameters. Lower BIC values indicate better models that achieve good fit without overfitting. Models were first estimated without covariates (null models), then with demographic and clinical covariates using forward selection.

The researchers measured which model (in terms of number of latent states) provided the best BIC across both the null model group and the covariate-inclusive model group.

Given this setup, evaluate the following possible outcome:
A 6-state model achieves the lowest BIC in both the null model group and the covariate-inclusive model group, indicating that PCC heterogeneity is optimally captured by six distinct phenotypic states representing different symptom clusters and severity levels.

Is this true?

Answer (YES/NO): NO